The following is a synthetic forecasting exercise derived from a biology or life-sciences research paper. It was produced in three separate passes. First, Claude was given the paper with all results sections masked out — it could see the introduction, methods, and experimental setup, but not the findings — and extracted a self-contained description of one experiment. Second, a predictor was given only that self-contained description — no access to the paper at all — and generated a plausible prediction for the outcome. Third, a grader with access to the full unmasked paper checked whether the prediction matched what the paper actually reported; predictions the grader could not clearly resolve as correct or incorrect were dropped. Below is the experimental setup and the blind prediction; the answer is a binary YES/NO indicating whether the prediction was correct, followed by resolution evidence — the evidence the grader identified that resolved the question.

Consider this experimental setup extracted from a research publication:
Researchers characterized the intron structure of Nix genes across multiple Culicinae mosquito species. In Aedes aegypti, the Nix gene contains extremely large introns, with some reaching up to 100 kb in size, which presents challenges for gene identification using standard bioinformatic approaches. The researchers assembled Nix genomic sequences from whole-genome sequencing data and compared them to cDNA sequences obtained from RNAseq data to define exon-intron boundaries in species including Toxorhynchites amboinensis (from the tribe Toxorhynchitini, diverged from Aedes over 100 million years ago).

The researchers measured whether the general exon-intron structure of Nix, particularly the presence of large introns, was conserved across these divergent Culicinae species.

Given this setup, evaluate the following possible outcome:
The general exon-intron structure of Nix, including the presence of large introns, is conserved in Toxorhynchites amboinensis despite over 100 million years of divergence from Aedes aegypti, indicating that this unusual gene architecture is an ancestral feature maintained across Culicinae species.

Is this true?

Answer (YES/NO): NO